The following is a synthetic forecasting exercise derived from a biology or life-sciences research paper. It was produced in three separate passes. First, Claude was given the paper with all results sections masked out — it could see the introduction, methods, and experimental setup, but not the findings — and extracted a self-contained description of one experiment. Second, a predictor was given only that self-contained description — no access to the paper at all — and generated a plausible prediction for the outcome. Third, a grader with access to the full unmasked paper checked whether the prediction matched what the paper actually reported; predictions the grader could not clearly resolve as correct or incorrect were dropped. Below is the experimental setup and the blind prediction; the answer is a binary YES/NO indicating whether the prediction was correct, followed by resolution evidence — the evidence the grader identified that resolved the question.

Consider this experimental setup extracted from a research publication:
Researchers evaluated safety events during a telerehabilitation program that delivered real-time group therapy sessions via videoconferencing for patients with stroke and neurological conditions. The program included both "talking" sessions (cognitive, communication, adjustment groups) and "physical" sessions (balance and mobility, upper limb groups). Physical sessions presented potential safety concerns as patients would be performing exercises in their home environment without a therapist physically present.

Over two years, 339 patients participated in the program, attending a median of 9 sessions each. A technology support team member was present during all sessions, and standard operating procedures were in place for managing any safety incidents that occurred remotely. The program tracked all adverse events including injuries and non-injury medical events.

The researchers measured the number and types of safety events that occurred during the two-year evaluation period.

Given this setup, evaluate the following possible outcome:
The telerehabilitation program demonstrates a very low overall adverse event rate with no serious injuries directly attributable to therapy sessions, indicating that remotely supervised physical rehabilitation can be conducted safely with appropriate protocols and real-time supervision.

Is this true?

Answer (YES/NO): YES